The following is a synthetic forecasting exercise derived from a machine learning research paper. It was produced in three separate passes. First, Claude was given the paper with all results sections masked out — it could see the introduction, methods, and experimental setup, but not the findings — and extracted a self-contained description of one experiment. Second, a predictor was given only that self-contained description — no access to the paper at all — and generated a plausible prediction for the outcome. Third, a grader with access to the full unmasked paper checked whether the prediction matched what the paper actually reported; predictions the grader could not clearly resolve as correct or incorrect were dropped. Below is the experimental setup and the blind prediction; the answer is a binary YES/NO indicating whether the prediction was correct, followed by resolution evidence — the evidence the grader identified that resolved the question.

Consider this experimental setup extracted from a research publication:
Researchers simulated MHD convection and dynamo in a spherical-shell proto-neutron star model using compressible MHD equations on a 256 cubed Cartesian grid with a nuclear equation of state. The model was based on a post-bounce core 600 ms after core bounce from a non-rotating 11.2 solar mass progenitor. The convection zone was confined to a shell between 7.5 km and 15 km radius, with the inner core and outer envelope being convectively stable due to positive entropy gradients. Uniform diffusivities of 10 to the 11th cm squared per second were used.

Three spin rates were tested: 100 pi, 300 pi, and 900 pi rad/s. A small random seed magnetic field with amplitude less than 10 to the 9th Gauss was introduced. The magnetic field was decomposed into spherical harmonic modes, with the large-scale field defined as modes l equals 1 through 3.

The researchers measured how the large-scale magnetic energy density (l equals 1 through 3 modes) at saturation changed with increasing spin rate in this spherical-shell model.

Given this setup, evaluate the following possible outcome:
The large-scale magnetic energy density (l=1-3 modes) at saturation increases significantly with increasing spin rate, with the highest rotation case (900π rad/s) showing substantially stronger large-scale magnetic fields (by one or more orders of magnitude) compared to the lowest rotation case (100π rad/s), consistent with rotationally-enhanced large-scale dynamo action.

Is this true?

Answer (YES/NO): NO